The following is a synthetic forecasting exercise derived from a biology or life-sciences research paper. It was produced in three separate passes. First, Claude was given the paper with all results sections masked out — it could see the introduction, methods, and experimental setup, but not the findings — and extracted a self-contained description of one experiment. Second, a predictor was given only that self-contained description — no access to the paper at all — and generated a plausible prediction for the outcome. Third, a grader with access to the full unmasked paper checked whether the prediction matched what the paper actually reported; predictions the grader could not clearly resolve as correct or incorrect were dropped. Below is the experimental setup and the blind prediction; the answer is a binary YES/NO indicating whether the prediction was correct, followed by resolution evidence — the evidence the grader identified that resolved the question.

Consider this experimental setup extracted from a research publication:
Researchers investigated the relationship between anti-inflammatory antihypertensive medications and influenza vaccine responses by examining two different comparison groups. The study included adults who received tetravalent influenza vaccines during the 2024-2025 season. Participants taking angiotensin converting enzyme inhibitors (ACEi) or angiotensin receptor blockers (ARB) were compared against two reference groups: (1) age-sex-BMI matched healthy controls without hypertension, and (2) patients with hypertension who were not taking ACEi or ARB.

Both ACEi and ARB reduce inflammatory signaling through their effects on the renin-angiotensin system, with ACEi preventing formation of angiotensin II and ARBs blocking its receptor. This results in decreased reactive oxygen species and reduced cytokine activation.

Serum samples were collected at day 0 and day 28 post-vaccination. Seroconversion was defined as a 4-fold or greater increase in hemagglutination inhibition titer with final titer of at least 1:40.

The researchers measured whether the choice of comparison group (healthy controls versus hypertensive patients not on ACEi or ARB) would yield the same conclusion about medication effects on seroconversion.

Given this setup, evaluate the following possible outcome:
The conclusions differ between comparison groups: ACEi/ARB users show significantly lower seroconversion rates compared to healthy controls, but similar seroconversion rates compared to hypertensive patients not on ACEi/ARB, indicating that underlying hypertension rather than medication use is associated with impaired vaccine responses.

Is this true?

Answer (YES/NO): NO